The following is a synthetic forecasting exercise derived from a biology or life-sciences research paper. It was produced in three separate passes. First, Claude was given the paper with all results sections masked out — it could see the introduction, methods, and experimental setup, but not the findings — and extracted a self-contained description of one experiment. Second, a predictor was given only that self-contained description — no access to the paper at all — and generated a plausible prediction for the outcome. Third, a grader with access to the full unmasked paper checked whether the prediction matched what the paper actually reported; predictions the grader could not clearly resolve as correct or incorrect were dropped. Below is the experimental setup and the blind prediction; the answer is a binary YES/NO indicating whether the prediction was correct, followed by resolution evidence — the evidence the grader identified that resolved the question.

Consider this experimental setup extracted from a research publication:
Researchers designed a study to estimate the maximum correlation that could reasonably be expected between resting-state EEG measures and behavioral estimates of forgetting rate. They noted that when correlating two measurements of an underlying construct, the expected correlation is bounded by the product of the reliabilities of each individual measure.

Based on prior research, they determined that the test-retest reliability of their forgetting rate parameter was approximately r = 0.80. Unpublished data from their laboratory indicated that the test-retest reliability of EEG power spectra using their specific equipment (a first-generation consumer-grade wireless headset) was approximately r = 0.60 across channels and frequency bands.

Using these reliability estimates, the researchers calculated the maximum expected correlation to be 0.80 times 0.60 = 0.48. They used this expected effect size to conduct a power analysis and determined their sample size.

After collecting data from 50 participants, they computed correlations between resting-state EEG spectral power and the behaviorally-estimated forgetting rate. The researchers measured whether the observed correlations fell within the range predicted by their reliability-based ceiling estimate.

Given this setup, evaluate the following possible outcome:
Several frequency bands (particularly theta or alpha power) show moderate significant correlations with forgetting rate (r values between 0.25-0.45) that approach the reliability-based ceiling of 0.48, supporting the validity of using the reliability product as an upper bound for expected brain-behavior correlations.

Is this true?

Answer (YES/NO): NO